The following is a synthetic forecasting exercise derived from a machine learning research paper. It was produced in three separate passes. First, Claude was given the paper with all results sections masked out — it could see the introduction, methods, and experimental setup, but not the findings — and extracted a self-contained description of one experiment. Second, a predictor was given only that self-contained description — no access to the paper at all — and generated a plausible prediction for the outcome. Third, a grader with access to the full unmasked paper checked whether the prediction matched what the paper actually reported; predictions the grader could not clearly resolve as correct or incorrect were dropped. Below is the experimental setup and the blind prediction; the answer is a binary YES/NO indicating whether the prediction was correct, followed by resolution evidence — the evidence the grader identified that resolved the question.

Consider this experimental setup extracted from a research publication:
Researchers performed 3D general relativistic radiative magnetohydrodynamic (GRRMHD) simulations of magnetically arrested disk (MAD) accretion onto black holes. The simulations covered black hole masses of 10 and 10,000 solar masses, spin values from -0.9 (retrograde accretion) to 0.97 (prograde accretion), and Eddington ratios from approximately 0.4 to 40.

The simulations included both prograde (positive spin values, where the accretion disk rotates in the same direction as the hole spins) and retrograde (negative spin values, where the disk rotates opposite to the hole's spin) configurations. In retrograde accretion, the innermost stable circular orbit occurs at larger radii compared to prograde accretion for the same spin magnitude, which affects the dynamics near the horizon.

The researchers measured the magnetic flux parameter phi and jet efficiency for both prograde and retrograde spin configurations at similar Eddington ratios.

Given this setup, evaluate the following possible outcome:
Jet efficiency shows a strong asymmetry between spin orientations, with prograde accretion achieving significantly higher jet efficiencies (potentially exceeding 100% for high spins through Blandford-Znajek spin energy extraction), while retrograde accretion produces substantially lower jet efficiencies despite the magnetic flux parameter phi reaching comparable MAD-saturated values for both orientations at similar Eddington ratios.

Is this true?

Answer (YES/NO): NO